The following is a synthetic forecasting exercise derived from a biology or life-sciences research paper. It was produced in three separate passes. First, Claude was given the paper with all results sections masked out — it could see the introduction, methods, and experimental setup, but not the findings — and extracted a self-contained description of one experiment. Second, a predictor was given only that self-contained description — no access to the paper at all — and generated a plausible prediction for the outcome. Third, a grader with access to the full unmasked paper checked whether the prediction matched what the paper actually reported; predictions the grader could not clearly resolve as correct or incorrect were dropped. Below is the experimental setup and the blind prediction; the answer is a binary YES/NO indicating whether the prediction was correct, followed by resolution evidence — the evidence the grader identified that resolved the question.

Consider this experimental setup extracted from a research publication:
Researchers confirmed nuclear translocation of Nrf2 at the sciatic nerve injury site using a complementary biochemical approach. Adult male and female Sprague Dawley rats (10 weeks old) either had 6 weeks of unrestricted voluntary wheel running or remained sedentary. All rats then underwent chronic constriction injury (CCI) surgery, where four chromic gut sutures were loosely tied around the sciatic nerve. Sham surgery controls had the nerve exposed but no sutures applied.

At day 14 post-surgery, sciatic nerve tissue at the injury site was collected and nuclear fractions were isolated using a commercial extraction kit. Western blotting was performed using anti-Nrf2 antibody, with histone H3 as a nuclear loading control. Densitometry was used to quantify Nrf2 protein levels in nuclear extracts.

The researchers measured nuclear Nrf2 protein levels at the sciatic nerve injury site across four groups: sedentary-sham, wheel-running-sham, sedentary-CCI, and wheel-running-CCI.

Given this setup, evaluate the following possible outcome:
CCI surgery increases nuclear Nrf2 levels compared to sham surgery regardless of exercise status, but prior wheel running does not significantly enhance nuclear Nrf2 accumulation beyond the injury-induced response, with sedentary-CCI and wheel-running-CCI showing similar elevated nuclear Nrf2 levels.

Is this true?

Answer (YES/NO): NO